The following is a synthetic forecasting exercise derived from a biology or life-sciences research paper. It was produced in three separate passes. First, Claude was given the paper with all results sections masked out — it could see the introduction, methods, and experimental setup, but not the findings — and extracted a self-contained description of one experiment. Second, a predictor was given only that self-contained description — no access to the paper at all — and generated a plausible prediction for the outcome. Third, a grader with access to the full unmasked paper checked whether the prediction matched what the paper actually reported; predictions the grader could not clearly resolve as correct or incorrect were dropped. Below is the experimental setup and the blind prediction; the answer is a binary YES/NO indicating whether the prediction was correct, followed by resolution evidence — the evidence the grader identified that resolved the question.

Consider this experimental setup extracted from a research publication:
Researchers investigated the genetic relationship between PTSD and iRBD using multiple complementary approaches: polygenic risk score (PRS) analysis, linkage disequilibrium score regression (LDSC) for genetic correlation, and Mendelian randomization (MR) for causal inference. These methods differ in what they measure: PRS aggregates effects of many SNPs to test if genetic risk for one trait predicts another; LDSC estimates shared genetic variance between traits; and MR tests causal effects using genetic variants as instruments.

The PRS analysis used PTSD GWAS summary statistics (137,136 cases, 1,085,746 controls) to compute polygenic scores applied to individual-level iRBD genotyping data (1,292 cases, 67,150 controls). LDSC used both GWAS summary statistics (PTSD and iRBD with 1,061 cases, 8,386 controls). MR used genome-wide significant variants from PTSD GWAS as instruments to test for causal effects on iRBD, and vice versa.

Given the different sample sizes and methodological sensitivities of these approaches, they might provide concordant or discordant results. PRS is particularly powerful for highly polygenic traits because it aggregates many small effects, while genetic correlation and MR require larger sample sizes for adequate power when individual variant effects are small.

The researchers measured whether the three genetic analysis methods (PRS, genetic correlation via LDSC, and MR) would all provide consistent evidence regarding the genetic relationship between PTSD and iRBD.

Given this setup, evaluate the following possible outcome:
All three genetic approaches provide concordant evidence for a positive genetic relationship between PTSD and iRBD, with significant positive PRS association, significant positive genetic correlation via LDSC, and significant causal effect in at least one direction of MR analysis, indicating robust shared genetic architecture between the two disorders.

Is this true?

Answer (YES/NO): NO